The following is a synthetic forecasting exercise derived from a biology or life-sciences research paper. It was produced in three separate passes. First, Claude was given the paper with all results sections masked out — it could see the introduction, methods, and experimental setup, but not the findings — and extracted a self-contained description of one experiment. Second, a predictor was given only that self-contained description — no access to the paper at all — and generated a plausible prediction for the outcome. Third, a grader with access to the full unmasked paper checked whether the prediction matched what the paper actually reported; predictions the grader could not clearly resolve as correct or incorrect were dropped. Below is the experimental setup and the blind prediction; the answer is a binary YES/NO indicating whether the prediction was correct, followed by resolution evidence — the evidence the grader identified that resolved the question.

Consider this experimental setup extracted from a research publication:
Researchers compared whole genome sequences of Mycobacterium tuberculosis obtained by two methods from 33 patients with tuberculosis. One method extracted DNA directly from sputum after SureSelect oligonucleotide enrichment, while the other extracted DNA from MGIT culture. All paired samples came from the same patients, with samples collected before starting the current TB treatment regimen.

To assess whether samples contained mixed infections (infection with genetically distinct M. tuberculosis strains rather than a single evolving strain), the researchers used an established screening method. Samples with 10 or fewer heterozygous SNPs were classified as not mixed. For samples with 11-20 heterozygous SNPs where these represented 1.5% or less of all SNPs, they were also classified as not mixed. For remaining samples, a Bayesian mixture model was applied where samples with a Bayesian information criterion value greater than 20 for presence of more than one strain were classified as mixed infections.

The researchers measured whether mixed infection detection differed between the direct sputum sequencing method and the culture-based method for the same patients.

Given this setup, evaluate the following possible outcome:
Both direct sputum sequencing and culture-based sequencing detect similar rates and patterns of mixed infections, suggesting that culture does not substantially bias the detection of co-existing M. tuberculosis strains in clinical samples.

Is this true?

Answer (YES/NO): NO